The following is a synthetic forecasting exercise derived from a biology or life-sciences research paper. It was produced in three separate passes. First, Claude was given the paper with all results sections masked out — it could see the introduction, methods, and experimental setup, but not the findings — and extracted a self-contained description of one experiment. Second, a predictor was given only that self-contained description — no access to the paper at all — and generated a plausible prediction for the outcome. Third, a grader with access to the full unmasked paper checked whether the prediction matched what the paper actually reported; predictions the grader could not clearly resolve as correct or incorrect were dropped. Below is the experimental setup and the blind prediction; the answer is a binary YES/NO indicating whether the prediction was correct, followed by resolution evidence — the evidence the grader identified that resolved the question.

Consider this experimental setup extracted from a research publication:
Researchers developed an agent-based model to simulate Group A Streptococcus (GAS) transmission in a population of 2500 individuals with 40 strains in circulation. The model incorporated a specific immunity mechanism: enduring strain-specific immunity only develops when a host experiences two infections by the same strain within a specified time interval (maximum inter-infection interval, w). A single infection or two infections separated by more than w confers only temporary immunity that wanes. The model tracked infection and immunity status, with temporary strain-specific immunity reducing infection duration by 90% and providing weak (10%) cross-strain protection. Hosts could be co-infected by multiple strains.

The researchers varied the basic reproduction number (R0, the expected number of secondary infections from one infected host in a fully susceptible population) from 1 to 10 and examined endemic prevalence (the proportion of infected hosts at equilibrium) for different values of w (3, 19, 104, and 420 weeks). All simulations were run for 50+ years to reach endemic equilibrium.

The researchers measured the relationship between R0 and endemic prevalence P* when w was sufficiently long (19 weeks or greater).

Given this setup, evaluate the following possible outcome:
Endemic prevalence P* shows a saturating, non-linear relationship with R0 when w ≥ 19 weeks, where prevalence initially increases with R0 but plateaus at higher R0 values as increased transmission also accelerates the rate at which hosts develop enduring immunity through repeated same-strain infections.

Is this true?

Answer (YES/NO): NO